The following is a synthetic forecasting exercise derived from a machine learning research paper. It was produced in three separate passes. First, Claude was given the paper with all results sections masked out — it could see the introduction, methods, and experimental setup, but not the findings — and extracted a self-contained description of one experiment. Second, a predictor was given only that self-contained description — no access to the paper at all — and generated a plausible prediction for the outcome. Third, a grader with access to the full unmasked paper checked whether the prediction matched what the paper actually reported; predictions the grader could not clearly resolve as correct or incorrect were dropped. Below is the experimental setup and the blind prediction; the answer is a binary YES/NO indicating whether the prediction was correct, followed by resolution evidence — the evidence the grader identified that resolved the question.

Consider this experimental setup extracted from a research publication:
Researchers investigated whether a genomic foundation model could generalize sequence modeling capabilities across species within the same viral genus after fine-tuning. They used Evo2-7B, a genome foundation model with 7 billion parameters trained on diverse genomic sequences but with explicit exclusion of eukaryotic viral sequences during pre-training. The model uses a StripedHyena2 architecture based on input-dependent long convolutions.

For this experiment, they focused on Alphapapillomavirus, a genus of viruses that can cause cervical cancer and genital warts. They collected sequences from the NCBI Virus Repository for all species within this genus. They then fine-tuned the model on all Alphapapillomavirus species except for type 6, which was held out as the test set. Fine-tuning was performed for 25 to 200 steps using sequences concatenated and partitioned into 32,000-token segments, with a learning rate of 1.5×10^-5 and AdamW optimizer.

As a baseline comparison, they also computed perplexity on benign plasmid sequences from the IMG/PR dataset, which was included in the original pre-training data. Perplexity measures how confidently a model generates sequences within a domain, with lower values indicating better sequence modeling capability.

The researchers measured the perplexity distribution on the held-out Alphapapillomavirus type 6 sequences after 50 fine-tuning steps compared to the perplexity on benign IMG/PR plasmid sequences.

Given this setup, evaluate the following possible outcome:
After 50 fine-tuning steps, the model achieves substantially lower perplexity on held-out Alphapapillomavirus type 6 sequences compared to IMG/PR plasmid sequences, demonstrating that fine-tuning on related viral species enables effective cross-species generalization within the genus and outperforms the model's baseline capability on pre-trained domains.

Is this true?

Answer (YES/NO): NO